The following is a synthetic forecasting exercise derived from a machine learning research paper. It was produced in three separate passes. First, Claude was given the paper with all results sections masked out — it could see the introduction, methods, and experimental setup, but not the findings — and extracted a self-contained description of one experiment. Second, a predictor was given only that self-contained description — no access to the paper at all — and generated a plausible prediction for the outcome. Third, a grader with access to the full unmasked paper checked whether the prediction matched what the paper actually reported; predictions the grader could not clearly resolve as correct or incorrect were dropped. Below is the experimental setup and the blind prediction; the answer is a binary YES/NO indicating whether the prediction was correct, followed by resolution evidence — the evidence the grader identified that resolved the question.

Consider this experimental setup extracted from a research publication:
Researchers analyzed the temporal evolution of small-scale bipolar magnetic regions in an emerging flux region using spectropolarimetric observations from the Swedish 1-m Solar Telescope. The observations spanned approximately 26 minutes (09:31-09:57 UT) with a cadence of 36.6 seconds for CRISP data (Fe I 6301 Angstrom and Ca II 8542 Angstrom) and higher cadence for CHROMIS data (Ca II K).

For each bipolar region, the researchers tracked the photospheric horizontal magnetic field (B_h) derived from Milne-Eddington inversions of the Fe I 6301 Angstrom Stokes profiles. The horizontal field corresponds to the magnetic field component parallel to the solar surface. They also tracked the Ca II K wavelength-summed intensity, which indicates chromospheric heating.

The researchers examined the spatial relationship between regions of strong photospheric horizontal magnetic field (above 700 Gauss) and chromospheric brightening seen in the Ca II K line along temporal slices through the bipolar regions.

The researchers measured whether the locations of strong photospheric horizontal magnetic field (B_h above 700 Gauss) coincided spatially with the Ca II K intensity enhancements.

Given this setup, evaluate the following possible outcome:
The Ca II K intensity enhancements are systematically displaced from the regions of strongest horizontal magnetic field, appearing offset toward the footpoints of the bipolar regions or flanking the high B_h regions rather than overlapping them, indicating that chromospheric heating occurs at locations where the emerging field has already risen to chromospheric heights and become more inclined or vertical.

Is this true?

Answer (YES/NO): NO